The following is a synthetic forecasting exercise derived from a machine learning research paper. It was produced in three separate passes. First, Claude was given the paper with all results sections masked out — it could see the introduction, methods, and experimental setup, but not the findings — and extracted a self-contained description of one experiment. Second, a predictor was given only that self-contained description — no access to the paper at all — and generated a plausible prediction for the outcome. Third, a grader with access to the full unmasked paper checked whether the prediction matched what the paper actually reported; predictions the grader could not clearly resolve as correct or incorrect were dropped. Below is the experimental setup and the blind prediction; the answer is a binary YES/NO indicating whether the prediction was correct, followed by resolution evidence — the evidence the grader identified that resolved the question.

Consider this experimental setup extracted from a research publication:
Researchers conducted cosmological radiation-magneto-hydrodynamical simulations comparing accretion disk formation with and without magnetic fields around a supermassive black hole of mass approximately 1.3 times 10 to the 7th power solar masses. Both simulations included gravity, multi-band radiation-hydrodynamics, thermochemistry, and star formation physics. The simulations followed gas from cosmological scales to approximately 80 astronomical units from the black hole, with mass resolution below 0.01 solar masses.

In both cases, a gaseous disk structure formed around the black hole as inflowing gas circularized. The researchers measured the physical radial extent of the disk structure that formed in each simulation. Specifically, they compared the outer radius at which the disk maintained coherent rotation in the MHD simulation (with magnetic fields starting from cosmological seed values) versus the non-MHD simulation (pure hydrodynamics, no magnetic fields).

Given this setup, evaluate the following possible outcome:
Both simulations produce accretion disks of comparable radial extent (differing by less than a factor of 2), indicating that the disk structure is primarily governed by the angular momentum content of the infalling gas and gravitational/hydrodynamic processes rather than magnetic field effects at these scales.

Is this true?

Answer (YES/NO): NO